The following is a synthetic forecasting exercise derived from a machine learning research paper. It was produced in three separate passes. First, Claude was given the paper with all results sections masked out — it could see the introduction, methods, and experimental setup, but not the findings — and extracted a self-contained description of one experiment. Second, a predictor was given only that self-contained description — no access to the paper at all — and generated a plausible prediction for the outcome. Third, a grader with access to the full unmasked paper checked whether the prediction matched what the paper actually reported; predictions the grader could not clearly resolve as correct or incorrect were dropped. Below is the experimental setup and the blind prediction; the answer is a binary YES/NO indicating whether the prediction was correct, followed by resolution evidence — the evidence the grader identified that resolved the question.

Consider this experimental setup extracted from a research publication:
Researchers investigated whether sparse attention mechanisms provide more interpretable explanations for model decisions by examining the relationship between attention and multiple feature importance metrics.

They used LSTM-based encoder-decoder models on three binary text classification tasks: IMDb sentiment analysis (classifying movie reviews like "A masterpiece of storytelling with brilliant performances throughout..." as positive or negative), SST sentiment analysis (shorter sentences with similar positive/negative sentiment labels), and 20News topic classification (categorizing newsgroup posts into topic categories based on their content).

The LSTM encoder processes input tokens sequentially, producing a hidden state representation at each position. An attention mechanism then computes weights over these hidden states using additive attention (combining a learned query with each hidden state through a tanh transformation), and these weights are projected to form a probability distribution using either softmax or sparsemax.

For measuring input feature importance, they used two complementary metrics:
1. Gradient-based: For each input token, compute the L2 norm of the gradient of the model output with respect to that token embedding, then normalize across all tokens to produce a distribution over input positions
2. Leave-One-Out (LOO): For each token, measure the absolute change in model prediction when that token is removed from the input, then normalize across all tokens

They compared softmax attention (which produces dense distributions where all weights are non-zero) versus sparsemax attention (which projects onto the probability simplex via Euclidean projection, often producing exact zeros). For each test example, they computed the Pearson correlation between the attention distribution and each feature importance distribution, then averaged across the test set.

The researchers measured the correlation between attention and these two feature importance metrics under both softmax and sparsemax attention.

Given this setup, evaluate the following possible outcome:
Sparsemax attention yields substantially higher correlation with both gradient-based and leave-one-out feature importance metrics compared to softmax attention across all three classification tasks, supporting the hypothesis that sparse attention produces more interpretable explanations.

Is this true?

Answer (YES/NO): NO